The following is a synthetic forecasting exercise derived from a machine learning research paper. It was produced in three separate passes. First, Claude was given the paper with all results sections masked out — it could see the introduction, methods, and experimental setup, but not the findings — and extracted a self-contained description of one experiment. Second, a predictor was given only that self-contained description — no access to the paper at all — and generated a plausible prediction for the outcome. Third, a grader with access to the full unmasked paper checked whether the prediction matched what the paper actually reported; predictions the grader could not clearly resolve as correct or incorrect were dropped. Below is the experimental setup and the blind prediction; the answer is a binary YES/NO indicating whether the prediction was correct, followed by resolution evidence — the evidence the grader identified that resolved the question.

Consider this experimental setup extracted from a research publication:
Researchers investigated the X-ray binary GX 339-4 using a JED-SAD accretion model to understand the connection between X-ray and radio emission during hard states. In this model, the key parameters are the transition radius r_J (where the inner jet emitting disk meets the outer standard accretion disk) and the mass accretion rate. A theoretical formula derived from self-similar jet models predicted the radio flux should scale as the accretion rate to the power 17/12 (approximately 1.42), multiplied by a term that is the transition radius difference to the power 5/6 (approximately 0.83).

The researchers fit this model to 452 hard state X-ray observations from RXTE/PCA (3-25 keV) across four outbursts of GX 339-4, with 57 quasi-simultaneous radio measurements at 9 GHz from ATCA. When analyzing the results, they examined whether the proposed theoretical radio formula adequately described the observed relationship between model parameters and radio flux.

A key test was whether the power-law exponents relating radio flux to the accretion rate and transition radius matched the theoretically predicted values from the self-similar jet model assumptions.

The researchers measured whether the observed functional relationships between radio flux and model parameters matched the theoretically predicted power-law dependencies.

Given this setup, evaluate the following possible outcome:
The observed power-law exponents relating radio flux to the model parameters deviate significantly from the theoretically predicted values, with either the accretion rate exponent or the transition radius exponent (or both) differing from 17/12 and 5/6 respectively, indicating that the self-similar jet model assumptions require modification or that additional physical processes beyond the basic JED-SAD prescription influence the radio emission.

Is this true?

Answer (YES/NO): YES